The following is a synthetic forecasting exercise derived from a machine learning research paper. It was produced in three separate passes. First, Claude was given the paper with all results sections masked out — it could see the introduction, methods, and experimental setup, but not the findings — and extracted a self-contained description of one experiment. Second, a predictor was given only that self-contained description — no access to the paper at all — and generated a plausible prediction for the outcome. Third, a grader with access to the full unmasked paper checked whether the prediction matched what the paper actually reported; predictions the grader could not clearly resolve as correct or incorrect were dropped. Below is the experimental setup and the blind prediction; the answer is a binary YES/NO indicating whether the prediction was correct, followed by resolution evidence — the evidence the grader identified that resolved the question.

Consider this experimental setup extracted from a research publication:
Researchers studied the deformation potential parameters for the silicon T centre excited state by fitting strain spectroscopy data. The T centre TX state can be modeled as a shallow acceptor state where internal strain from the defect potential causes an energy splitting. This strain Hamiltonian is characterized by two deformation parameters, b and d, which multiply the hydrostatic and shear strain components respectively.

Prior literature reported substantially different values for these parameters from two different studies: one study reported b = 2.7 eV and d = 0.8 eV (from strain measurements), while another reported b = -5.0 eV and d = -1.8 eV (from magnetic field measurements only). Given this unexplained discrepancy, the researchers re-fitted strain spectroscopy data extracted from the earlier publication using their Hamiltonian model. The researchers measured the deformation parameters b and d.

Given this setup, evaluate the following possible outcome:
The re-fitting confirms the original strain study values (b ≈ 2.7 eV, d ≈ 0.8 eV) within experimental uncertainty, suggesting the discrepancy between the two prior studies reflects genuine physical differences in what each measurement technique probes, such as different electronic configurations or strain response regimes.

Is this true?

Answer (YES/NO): NO